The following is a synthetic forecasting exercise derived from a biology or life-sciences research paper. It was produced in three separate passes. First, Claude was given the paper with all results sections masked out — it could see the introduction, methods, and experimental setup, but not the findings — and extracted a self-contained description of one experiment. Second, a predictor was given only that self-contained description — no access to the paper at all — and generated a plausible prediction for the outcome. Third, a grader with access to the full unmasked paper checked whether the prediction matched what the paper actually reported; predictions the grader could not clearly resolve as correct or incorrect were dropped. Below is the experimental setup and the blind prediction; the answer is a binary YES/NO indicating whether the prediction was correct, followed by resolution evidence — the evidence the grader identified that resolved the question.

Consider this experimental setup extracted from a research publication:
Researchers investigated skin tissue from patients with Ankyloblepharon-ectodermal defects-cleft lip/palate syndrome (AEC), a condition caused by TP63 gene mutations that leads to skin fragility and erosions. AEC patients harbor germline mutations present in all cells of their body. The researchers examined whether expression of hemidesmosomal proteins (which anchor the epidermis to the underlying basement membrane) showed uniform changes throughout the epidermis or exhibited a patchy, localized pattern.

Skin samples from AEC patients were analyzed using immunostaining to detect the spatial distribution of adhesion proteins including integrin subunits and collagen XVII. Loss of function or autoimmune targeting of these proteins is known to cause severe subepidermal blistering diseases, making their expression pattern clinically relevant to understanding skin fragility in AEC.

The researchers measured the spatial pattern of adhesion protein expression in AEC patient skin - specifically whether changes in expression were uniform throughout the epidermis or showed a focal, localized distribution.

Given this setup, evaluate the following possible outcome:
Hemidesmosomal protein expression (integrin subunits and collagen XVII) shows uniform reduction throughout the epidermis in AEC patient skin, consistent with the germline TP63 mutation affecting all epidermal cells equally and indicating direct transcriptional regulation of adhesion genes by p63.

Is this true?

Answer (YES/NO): NO